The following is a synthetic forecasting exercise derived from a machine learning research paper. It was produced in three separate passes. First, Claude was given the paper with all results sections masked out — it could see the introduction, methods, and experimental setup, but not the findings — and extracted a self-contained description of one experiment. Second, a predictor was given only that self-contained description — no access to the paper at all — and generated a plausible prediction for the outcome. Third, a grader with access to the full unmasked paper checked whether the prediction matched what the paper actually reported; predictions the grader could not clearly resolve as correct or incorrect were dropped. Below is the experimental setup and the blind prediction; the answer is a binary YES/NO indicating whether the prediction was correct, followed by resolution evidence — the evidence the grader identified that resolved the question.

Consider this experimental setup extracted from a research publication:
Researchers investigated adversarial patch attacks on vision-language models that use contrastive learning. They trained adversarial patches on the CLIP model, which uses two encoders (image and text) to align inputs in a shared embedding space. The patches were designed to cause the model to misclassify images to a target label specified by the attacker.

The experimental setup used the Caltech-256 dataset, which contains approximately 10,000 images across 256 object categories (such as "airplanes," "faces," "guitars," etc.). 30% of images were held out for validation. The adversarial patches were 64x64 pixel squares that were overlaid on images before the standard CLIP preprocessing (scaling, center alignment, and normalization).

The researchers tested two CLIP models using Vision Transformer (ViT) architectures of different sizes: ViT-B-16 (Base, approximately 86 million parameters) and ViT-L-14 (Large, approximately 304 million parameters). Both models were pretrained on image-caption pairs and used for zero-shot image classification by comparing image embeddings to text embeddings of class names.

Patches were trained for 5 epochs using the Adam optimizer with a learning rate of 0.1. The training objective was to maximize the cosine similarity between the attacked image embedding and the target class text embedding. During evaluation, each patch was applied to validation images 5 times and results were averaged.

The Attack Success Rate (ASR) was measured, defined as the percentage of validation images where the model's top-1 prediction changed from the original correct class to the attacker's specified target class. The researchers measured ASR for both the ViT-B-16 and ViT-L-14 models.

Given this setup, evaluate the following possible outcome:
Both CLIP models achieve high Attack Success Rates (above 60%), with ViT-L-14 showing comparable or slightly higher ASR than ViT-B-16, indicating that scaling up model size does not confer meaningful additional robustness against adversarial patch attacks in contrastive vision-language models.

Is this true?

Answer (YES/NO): NO